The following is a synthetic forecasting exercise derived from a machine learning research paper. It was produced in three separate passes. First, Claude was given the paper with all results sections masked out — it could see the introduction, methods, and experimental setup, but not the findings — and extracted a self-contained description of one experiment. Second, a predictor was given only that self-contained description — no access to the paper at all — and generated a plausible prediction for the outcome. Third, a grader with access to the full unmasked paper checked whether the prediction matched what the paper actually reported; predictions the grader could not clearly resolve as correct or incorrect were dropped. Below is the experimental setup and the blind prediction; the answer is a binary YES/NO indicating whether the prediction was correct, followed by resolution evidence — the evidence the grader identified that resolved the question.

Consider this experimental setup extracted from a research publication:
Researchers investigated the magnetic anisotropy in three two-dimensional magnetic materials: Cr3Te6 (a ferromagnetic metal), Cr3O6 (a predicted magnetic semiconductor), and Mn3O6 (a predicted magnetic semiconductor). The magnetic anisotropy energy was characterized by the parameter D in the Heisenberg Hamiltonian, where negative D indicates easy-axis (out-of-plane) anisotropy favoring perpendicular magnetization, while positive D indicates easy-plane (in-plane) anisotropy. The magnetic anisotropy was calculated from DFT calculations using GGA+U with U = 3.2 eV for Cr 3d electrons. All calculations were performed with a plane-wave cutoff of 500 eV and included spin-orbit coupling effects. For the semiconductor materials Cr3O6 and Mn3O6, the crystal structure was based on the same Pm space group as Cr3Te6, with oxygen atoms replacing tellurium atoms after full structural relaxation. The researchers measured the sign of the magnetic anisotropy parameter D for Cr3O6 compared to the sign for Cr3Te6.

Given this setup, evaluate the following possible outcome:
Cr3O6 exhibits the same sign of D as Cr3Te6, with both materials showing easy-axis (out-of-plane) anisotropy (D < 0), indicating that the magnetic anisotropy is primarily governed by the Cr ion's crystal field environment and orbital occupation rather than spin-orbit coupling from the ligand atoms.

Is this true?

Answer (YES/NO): NO